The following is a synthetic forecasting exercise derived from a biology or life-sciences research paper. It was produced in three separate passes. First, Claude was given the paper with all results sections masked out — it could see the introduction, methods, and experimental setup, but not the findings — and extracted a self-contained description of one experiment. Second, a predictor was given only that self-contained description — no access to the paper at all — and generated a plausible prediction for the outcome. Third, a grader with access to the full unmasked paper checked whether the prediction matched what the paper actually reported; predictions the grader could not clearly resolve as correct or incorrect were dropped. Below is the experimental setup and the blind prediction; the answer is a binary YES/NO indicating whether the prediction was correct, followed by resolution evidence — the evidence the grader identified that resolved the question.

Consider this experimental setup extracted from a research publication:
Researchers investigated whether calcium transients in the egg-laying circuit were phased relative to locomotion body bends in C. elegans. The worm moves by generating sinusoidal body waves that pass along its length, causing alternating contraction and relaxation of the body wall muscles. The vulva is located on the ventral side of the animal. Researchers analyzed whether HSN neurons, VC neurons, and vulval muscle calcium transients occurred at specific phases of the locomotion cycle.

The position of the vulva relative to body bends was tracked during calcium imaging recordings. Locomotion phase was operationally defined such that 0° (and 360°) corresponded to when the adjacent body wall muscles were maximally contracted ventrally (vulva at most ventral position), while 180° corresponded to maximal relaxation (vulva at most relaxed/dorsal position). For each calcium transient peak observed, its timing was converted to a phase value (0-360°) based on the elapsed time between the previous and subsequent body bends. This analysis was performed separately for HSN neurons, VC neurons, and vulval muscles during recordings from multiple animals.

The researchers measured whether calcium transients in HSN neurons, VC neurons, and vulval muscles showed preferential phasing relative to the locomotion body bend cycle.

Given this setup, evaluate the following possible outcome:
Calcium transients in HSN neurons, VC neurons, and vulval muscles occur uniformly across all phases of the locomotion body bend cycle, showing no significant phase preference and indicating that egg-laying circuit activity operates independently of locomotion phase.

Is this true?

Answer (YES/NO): NO